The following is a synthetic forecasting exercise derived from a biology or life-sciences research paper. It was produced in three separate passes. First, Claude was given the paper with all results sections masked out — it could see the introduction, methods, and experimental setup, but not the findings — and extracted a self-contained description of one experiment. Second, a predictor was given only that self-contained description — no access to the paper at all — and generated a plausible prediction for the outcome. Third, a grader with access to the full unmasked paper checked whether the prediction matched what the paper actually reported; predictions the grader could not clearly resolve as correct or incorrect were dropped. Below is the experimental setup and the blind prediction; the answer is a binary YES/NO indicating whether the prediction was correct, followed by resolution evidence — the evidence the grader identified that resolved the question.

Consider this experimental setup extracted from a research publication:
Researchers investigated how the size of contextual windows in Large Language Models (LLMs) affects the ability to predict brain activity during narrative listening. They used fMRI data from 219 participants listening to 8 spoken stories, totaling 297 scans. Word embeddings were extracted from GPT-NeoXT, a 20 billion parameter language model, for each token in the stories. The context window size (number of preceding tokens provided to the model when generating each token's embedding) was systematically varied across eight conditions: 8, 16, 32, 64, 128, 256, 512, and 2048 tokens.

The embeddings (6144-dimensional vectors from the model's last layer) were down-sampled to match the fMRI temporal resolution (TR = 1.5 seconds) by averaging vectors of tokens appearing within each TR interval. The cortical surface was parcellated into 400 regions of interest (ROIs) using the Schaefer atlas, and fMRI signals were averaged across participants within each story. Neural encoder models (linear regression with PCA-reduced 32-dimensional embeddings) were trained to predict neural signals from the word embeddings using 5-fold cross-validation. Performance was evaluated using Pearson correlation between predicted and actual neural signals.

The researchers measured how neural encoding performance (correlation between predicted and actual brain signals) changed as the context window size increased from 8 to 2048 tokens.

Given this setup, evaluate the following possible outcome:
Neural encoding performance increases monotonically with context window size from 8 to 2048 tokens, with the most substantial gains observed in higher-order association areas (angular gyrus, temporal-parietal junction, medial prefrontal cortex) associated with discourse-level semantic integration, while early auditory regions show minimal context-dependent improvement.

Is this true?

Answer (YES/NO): NO